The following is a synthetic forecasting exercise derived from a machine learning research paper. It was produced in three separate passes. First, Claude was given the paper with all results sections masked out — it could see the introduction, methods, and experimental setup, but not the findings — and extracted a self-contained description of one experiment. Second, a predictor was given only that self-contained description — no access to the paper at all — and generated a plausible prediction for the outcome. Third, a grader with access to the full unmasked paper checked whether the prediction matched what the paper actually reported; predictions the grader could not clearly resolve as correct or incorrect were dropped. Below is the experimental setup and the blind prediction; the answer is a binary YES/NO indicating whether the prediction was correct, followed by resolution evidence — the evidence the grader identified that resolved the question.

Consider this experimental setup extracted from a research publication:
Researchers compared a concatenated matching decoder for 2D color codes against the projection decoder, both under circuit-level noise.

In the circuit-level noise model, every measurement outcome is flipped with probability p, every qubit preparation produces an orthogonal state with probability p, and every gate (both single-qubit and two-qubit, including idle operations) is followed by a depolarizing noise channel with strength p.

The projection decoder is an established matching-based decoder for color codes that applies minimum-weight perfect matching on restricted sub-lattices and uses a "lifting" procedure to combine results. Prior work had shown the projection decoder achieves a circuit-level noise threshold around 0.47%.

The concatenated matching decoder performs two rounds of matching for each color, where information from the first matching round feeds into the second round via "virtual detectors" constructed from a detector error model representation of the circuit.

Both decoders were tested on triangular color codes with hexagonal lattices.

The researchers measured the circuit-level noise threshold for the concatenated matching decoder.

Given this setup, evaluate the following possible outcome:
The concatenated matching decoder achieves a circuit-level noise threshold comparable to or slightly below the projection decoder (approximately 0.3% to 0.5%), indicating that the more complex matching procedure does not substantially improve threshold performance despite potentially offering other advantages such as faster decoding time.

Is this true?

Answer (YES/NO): YES